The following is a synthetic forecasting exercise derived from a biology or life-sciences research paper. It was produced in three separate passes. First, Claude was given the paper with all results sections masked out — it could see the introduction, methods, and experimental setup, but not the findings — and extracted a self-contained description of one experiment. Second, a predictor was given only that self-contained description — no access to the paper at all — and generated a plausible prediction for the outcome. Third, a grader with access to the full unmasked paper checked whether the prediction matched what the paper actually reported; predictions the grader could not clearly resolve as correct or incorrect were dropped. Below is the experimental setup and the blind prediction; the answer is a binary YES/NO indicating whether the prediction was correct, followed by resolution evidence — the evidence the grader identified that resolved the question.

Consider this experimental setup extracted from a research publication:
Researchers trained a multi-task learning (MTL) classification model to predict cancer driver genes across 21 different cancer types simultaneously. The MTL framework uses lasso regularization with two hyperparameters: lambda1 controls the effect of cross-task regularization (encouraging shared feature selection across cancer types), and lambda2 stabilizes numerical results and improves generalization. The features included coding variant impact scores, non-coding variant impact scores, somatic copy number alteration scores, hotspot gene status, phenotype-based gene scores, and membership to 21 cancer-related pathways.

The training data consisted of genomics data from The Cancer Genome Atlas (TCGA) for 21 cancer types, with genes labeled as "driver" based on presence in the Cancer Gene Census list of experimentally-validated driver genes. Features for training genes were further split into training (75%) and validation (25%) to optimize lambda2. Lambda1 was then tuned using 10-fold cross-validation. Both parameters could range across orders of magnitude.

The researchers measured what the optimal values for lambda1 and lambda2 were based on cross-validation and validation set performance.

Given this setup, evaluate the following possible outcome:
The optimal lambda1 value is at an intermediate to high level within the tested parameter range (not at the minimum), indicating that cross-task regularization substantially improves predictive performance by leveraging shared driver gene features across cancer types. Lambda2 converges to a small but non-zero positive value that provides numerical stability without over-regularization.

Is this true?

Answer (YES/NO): NO